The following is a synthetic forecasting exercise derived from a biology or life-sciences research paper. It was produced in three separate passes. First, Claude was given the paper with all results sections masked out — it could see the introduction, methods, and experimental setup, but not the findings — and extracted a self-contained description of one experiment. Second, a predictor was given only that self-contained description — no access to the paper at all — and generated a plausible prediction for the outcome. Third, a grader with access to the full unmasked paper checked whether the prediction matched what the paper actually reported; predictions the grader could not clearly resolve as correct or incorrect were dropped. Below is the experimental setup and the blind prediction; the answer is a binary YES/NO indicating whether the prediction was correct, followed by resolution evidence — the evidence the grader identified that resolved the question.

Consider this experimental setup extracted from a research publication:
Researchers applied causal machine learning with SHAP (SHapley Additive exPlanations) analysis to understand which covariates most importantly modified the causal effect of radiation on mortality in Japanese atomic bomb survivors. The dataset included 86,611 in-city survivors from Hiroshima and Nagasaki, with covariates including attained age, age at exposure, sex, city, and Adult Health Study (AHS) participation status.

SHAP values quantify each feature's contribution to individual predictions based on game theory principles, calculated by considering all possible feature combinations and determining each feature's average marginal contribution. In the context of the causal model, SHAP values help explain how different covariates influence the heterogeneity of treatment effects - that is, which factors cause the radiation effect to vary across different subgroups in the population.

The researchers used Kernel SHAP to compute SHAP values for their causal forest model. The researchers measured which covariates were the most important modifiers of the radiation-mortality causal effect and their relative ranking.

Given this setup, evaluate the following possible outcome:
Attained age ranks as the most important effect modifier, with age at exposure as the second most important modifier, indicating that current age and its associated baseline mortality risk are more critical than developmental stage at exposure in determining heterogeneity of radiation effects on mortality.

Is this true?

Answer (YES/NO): NO